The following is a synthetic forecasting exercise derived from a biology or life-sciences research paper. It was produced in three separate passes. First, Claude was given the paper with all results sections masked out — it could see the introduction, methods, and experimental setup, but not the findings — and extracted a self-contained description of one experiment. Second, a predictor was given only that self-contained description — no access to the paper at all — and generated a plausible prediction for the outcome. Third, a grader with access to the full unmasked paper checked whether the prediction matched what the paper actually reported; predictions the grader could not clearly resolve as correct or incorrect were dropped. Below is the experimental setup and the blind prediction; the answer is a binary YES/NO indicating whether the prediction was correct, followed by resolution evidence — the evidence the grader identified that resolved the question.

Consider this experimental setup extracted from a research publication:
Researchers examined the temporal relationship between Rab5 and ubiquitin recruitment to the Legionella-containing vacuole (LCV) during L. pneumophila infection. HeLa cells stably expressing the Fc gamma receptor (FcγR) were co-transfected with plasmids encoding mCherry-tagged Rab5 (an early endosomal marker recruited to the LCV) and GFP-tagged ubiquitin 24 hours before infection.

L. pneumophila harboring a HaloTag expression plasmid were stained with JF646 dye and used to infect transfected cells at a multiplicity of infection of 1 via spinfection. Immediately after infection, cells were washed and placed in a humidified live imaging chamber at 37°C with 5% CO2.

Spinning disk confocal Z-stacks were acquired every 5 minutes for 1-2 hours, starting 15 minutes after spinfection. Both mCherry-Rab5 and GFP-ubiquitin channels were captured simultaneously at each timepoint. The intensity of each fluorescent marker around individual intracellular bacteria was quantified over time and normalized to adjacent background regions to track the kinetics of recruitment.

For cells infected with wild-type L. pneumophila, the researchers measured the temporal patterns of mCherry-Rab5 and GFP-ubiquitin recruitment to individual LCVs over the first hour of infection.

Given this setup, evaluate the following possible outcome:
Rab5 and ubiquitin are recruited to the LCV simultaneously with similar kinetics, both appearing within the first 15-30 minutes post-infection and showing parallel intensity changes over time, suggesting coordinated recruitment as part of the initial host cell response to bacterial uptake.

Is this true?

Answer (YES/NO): YES